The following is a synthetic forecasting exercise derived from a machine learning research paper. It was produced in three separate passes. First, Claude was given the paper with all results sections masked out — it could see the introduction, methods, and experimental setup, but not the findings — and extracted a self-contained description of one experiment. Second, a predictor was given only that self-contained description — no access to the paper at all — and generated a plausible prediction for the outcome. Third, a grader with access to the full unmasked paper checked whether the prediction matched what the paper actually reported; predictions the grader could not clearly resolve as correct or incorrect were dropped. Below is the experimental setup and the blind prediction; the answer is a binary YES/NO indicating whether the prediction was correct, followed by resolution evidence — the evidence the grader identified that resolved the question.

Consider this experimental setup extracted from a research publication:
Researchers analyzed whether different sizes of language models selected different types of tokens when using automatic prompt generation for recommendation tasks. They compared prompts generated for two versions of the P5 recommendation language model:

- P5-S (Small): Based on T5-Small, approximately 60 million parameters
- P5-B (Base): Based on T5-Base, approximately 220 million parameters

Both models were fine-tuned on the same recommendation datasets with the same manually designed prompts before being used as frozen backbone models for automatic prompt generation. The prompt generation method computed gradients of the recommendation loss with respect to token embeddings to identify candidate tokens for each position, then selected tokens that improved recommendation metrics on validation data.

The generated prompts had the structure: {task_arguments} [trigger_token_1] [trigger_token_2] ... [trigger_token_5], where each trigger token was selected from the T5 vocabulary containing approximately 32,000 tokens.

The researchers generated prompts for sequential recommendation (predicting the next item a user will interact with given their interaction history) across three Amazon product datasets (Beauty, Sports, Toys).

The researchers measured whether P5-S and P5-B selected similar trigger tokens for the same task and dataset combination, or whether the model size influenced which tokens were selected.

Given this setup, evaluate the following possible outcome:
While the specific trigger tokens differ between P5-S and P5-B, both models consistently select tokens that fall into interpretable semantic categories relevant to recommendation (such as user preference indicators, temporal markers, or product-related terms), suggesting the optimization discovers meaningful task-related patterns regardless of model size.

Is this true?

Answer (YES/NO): NO